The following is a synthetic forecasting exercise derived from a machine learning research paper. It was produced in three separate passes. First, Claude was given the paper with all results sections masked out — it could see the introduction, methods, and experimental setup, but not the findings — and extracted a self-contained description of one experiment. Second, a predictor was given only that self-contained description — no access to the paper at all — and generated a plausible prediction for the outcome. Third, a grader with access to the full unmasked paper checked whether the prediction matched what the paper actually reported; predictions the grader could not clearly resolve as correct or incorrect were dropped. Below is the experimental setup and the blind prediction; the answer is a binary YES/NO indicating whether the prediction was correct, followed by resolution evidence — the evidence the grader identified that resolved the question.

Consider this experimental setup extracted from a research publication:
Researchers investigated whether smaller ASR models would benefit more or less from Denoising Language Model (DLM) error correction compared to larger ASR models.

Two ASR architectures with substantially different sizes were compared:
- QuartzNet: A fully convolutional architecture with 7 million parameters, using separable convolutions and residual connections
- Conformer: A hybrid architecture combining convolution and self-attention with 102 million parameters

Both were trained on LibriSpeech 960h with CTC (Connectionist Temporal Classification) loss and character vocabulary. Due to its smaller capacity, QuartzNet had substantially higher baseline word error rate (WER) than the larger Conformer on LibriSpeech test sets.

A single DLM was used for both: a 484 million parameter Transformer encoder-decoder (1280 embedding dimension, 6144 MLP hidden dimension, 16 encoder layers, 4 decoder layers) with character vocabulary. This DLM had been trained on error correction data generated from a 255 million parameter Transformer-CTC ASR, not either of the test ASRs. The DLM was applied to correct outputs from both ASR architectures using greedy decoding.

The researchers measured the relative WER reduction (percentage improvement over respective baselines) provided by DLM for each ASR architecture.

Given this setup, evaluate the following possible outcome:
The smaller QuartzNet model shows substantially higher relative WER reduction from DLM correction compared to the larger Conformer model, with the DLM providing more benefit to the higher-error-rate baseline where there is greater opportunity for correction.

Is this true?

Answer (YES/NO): NO